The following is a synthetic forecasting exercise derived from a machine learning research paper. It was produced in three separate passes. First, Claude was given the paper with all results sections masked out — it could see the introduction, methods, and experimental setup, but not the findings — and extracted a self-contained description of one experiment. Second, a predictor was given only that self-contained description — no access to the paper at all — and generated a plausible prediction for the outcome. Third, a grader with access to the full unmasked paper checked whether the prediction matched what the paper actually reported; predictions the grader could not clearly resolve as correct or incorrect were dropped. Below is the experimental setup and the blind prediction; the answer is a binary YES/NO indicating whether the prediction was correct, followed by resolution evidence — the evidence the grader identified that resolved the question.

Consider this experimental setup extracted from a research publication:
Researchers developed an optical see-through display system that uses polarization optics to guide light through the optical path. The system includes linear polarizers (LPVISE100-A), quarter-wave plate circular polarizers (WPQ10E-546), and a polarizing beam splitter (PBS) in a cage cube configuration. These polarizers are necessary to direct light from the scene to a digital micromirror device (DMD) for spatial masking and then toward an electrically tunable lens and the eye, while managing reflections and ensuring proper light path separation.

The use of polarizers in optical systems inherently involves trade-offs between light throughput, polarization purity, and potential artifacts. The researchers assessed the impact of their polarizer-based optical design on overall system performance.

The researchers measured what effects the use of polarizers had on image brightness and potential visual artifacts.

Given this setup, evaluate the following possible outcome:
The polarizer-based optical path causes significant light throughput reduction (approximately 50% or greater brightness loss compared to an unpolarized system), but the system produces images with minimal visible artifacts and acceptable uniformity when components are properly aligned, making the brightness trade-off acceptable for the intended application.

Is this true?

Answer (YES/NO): NO